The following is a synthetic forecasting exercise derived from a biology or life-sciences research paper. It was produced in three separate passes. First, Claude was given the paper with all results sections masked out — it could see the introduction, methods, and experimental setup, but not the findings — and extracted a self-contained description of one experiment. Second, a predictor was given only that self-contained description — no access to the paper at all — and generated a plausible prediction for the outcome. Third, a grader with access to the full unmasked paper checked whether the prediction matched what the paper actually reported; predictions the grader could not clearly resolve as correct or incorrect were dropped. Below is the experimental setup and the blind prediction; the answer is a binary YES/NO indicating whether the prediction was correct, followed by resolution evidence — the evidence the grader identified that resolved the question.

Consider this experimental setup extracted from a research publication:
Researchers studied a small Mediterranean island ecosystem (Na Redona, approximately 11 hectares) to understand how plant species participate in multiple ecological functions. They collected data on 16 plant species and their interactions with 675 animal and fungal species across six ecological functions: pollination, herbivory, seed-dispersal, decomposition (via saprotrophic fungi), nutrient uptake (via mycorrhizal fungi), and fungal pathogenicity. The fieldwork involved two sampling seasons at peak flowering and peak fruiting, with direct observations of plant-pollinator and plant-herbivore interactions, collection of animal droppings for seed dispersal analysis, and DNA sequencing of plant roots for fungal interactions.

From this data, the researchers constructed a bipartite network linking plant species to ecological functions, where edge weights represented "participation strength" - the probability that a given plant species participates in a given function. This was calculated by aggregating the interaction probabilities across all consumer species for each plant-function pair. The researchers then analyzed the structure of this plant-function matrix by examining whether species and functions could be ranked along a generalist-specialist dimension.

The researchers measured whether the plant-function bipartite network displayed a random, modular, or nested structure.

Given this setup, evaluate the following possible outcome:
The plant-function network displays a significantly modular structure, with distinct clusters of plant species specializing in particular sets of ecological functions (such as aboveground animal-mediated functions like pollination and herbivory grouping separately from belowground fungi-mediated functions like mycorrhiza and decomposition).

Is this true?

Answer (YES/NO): NO